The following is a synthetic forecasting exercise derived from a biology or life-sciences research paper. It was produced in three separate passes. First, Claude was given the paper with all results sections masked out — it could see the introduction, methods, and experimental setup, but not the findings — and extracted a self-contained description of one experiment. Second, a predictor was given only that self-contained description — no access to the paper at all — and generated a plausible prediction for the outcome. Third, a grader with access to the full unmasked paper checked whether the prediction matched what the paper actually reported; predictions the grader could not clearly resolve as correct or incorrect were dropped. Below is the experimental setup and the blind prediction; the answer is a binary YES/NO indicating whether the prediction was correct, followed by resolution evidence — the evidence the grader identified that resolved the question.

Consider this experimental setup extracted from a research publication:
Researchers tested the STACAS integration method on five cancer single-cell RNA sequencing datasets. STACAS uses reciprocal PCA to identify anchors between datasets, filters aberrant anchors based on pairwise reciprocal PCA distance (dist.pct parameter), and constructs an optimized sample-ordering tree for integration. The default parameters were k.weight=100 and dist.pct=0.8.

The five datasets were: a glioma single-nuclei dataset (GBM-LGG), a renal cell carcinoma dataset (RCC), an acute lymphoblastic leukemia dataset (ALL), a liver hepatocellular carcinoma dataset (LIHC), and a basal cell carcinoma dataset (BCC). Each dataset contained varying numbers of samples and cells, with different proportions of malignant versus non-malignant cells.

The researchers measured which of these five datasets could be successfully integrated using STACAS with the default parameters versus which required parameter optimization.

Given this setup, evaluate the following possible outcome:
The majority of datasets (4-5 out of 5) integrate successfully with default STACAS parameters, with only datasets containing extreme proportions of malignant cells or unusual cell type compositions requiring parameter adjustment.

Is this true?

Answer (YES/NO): NO